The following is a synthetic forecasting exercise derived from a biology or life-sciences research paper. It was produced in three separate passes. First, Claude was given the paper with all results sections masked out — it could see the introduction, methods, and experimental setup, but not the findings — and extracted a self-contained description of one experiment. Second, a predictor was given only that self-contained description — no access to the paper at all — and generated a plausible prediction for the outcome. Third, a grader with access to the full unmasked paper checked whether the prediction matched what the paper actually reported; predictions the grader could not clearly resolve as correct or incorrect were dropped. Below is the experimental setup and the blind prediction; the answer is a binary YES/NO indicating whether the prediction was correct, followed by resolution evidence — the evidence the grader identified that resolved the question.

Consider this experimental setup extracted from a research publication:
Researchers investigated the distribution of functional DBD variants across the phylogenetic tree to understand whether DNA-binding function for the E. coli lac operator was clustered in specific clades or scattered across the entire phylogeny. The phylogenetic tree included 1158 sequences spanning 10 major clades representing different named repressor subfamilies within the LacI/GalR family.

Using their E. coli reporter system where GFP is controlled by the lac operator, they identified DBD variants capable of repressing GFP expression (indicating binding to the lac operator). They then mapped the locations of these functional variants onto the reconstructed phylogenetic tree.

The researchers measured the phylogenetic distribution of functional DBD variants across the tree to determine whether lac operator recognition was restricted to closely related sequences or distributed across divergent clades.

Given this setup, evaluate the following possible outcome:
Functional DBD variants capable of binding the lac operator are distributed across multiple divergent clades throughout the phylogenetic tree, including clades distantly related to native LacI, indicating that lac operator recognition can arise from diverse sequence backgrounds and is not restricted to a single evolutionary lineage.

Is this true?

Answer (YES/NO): YES